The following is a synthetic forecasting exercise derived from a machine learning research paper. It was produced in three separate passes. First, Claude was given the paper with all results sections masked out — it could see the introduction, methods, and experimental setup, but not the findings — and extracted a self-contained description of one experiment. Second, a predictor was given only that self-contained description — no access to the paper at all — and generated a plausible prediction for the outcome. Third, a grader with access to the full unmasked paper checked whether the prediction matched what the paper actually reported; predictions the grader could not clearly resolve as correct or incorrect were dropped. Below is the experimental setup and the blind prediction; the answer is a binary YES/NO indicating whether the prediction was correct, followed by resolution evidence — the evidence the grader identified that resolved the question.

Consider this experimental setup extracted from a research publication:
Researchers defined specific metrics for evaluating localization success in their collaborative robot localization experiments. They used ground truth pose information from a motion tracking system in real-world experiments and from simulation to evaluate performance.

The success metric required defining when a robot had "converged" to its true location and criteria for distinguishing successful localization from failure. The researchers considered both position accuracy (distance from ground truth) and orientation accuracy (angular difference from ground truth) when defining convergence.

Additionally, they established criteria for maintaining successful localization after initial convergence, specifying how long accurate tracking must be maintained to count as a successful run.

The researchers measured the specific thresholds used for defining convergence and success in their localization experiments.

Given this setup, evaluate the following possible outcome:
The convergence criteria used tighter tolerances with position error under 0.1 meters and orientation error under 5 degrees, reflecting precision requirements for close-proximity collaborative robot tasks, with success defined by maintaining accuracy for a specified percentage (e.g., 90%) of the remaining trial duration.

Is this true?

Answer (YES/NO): NO